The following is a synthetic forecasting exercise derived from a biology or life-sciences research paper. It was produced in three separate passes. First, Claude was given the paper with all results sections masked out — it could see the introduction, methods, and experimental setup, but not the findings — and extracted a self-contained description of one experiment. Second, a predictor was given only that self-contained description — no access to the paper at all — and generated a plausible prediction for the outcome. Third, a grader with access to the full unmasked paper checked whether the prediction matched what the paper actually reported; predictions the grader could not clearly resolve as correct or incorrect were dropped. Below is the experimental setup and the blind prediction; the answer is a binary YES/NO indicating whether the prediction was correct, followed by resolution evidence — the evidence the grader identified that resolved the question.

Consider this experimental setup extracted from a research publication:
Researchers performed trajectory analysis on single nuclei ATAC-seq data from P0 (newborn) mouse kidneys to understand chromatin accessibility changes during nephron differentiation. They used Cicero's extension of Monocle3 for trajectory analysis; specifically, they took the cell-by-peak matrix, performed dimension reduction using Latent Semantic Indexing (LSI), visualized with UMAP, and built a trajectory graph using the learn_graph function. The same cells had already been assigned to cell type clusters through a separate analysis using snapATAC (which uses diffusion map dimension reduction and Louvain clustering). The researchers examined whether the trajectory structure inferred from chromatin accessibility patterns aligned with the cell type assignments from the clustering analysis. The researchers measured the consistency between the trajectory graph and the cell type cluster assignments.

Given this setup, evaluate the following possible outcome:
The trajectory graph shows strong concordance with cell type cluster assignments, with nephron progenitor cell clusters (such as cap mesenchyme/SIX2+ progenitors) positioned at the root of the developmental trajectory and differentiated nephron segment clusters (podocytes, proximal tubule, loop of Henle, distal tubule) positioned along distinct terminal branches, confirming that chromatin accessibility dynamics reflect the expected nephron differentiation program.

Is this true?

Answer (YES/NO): YES